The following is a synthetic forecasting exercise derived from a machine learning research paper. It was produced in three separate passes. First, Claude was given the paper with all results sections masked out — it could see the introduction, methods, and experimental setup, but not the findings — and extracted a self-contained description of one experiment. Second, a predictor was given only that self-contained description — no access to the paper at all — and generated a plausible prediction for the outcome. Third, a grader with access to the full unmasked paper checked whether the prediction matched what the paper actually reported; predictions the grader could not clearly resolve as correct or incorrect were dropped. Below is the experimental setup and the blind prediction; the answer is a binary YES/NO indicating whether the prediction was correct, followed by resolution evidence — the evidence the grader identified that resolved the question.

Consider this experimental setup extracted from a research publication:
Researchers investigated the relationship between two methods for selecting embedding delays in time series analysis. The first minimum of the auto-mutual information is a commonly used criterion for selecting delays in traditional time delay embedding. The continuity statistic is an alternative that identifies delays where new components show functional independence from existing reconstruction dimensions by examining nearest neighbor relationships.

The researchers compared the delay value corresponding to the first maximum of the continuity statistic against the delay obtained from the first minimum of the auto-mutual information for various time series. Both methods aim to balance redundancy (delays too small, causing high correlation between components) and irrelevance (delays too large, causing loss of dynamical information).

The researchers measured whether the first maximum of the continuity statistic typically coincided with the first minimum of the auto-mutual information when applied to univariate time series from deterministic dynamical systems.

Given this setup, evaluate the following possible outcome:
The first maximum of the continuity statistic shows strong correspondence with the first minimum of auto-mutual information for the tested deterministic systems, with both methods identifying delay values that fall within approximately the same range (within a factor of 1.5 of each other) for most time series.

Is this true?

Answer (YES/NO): YES